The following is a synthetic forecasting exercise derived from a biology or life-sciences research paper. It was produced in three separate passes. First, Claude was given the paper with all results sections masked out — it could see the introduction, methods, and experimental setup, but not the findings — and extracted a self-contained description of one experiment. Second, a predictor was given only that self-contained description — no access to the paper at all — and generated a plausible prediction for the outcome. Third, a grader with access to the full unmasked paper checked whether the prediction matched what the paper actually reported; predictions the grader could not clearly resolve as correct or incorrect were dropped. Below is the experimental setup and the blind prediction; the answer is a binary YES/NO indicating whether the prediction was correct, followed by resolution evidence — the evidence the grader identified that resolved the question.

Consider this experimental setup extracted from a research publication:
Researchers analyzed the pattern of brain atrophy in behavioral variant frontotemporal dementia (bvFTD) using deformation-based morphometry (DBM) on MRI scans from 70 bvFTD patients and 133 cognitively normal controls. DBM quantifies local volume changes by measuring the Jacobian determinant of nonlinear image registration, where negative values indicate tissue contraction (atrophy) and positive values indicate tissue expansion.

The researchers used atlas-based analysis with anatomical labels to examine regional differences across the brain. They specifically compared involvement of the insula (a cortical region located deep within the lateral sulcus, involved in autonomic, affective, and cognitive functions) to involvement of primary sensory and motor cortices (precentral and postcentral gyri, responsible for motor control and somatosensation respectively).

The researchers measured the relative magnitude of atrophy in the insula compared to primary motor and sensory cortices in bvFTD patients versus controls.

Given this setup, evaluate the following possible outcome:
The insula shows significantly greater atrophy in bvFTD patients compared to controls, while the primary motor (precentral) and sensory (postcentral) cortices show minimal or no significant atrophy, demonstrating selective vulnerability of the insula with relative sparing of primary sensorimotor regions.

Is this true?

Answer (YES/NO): YES